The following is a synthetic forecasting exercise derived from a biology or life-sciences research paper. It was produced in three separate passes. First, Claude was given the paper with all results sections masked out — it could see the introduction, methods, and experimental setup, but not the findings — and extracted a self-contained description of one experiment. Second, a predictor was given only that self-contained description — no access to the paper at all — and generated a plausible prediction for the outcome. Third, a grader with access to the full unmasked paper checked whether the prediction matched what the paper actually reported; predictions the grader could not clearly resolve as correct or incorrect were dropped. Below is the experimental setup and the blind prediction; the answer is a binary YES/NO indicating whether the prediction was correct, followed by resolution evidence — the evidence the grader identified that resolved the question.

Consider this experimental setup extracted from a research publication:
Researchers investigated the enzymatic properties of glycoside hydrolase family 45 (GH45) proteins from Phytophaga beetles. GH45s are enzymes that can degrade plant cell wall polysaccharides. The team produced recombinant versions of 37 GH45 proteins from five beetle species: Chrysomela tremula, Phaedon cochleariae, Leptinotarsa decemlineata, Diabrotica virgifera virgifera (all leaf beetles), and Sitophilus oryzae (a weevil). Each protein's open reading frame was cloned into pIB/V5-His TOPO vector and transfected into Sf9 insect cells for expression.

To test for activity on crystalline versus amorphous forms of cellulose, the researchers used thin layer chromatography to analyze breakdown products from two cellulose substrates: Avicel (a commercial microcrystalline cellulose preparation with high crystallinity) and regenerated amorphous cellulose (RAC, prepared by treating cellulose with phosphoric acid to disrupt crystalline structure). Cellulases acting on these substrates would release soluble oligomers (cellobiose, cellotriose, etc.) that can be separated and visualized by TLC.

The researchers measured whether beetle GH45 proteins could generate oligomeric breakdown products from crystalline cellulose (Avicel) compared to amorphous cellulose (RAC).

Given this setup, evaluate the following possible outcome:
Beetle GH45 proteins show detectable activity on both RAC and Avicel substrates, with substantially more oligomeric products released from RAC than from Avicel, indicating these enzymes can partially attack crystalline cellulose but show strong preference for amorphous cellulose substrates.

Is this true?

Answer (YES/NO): NO